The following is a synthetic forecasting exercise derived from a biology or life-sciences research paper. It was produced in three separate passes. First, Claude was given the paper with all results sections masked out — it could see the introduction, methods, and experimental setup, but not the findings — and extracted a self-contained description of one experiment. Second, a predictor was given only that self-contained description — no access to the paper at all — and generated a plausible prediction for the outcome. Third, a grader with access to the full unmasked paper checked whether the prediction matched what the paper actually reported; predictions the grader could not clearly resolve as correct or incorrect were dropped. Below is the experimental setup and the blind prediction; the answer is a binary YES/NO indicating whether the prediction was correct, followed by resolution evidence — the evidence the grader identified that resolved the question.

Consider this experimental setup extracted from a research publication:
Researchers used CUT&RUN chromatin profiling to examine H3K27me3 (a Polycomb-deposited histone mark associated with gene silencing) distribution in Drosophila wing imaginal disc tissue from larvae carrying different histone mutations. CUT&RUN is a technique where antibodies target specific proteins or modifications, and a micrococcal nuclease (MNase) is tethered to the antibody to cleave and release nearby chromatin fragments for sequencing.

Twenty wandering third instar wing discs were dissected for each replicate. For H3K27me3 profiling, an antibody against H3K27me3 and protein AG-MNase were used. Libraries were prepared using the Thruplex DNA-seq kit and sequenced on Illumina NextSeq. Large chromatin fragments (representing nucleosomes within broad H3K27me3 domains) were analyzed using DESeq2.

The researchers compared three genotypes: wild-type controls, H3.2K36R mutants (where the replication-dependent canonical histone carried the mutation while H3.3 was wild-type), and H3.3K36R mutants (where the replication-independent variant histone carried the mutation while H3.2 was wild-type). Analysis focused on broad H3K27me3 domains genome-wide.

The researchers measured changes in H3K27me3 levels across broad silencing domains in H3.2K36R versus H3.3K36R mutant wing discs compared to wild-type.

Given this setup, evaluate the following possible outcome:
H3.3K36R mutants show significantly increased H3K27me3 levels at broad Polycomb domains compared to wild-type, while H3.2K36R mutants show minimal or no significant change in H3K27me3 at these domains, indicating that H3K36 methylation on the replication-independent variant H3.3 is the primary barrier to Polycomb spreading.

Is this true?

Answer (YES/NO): NO